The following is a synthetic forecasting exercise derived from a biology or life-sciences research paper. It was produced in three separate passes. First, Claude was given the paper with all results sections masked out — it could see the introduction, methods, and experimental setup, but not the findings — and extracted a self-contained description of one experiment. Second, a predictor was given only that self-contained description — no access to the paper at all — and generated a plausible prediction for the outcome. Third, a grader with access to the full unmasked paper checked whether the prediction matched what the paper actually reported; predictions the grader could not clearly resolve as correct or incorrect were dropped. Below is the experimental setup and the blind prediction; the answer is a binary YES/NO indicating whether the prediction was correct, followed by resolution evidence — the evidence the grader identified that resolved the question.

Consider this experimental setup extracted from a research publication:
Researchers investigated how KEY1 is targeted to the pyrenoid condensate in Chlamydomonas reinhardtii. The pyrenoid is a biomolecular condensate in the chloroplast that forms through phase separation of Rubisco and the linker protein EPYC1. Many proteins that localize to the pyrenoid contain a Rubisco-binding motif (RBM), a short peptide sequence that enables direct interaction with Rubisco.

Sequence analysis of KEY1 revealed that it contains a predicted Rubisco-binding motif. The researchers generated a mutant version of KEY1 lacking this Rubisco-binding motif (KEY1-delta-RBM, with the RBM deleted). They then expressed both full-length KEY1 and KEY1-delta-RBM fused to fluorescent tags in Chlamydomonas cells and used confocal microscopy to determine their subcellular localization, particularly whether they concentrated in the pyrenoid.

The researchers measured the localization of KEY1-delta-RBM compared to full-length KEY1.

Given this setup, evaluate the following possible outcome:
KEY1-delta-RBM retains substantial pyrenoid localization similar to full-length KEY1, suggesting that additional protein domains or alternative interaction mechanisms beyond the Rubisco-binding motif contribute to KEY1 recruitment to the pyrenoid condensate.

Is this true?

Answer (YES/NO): NO